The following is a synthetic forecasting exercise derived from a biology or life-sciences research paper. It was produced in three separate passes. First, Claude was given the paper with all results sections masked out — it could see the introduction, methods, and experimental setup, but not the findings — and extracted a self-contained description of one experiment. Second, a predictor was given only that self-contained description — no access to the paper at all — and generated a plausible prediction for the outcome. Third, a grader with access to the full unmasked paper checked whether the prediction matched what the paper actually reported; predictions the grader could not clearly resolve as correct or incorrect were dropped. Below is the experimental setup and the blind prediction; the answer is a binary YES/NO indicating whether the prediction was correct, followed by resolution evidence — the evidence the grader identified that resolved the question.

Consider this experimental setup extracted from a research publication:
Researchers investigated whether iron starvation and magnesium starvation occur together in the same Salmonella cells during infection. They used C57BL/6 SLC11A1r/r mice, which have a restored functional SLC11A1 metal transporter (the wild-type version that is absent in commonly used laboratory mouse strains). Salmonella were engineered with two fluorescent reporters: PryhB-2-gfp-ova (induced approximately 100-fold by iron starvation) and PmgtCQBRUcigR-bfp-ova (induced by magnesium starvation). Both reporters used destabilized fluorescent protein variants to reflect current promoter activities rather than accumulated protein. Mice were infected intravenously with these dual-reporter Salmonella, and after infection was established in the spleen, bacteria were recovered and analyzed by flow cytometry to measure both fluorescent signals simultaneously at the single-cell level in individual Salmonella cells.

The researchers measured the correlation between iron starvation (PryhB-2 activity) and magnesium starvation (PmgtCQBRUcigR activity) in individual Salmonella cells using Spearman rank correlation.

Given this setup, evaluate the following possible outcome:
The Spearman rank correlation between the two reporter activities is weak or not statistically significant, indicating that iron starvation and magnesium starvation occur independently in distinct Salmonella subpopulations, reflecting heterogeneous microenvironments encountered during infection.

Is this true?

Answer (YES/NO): YES